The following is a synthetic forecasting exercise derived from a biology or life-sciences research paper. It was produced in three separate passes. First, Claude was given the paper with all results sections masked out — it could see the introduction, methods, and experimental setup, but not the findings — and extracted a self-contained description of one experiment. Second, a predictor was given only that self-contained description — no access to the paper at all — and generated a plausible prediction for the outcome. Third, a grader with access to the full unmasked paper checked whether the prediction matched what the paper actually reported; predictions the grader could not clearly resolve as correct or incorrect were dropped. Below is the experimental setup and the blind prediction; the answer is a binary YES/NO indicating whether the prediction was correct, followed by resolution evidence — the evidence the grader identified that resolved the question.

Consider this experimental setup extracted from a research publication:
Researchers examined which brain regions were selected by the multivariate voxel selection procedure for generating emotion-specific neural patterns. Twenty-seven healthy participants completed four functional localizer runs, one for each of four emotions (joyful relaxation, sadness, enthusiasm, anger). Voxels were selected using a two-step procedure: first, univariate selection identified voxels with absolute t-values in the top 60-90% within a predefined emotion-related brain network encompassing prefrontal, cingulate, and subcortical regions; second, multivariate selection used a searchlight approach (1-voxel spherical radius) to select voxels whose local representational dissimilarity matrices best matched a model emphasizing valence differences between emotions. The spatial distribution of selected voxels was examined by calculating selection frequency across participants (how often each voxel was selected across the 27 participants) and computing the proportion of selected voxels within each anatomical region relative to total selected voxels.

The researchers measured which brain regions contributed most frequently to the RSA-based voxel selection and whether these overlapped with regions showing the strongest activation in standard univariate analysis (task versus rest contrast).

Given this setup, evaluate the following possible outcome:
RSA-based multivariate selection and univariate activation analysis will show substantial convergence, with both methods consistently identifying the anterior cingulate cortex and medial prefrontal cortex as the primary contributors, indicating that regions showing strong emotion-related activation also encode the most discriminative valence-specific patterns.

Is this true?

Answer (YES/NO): YES